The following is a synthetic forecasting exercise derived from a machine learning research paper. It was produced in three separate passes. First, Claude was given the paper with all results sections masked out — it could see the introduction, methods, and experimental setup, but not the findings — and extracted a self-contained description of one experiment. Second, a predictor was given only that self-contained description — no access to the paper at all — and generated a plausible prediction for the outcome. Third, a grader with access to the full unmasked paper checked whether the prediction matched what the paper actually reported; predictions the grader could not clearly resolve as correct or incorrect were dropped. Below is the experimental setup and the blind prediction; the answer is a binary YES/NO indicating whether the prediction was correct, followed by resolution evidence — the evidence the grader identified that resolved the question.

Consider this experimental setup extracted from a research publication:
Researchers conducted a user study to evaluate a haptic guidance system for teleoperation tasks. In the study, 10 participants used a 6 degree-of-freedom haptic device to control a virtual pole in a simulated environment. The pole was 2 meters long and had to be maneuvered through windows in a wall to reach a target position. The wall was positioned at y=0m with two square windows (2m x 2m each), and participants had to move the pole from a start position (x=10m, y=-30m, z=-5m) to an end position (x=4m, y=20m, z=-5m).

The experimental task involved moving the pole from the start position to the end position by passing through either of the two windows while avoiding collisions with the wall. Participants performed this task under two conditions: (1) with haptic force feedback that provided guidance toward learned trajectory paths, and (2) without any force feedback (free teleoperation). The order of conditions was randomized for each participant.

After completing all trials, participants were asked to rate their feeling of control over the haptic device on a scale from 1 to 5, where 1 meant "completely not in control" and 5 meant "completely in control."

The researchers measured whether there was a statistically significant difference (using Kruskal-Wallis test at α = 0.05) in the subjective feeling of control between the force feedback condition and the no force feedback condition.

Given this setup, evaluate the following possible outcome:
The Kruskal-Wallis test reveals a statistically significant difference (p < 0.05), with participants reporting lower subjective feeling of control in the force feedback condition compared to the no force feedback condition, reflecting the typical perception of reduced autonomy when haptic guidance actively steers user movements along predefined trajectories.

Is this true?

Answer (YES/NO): NO